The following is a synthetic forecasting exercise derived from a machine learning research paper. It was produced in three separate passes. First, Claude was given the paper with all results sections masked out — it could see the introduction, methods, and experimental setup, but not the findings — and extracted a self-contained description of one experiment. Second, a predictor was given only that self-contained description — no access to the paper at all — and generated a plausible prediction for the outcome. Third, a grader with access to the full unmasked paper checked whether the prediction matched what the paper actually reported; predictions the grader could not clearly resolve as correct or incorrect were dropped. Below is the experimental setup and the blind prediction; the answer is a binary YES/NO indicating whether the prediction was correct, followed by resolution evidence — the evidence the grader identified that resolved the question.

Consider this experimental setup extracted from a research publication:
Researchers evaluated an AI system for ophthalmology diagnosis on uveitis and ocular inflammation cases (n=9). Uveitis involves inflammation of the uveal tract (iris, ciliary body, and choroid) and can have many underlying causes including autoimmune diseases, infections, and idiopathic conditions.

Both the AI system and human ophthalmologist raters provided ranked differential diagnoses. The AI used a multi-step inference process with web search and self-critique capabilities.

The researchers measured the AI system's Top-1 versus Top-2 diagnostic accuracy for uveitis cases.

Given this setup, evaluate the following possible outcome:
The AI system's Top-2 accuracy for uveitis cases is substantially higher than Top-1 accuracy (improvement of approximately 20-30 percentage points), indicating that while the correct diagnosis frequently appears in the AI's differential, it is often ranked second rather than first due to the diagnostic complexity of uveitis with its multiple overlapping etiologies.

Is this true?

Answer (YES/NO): NO